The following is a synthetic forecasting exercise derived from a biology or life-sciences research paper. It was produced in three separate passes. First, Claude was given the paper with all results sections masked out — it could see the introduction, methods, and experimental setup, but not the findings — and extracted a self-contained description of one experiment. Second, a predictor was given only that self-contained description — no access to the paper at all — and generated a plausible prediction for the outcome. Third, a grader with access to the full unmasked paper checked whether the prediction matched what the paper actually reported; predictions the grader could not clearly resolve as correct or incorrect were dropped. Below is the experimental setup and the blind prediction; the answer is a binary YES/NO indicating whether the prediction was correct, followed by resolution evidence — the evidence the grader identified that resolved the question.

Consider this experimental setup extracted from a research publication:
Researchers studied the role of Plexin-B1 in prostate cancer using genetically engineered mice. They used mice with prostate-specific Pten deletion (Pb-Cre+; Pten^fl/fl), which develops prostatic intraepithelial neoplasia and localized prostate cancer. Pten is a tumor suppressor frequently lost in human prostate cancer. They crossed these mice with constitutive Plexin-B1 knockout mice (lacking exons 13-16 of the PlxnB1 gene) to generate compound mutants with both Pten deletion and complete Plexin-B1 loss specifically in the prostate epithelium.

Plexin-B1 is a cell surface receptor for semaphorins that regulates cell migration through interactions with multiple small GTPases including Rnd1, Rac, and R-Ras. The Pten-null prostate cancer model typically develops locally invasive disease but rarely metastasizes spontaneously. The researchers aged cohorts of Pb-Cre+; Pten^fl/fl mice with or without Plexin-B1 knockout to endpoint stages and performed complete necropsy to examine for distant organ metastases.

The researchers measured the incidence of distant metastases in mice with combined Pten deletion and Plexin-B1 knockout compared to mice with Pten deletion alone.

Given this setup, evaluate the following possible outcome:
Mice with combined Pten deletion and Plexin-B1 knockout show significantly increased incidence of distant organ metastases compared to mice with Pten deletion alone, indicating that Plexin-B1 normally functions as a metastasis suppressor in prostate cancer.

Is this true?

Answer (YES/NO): NO